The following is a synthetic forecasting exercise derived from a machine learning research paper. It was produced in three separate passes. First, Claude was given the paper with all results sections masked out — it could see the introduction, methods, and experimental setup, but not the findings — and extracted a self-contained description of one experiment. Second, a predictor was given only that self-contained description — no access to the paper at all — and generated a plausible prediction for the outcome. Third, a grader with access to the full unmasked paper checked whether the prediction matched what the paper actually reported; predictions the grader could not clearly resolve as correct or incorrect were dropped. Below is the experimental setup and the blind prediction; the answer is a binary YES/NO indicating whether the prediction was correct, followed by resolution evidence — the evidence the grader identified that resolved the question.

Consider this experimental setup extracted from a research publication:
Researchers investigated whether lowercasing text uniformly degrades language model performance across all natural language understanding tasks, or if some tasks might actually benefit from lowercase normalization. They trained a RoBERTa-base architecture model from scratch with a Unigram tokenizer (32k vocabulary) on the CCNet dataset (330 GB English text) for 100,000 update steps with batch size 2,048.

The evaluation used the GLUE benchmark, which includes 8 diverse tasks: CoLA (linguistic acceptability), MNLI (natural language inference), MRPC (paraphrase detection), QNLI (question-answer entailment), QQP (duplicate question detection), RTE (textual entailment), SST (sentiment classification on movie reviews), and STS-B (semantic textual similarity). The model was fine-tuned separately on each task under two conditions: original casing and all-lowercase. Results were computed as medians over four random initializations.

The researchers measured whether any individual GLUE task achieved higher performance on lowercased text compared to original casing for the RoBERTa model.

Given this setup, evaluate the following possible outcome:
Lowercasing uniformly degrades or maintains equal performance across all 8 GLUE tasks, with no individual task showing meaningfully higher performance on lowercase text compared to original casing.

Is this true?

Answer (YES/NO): NO